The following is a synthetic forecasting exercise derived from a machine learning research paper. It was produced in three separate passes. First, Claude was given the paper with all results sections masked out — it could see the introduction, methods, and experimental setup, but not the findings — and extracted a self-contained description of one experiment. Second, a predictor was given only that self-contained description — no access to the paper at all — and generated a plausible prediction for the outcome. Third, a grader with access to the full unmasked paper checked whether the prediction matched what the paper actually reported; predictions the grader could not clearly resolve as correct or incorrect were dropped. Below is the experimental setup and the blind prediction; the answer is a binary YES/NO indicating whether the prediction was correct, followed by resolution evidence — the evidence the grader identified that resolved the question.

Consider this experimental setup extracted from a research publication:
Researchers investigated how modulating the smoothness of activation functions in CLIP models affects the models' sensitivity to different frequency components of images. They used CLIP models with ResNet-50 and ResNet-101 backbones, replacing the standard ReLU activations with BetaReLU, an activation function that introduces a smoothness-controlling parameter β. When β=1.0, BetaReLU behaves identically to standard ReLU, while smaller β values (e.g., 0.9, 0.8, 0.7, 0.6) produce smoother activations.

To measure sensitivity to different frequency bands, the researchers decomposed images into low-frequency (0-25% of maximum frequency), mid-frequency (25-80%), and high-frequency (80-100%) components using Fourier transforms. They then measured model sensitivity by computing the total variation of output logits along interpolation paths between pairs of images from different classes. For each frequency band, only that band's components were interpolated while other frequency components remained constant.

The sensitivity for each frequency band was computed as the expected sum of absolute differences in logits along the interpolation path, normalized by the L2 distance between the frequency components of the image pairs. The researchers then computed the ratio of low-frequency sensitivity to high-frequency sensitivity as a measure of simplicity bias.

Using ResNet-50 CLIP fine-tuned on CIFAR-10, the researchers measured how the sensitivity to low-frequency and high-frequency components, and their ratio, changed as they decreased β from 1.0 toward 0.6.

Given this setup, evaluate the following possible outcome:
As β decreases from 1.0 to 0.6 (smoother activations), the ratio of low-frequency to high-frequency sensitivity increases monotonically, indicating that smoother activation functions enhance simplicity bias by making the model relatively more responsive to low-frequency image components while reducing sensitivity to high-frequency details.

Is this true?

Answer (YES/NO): YES